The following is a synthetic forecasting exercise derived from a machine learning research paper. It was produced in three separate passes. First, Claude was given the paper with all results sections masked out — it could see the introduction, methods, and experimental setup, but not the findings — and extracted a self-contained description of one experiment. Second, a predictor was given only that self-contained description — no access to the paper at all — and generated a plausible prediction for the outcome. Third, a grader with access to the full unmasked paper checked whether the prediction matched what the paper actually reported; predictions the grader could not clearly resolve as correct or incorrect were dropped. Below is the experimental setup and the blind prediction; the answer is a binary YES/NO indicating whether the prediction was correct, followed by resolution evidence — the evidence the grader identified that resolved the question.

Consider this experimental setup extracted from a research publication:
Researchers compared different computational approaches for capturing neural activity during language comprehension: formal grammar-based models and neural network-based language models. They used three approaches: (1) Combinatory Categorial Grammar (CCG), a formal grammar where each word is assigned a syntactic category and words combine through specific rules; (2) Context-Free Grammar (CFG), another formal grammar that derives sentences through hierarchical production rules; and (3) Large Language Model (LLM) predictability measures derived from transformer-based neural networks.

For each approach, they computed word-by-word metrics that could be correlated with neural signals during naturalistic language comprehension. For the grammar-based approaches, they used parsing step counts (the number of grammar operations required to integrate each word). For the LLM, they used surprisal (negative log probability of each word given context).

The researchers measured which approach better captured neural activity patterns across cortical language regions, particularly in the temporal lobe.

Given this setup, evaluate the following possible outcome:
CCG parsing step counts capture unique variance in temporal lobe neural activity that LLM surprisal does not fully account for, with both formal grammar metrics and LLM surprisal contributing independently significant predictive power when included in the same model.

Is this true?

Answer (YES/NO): NO